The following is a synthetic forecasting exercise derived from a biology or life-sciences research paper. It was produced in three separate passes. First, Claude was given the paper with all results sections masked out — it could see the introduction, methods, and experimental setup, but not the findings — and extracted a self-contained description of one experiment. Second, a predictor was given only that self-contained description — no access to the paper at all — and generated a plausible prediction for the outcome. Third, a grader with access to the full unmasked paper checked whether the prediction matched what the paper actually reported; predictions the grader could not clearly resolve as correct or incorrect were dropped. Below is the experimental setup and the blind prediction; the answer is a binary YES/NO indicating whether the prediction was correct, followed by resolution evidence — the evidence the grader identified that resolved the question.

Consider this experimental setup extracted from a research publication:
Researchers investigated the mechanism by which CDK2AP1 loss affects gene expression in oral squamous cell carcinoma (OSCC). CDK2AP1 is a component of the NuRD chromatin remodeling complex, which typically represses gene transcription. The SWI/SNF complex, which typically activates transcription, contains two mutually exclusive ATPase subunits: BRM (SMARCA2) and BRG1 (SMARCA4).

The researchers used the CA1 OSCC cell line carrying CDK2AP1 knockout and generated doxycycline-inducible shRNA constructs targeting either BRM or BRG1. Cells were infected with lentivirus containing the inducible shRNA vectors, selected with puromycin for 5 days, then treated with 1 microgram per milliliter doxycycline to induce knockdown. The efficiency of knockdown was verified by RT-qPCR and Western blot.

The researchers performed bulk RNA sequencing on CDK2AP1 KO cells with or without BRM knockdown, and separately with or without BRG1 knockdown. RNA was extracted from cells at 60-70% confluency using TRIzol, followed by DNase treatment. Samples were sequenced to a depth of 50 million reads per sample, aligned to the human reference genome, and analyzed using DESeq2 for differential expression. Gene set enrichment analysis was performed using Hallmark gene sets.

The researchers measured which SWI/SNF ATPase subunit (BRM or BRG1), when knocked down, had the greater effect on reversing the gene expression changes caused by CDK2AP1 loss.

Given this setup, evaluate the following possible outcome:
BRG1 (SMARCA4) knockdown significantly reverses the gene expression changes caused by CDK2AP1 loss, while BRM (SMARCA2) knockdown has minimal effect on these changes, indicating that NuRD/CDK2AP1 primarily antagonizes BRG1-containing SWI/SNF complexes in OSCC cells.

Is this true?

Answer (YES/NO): YES